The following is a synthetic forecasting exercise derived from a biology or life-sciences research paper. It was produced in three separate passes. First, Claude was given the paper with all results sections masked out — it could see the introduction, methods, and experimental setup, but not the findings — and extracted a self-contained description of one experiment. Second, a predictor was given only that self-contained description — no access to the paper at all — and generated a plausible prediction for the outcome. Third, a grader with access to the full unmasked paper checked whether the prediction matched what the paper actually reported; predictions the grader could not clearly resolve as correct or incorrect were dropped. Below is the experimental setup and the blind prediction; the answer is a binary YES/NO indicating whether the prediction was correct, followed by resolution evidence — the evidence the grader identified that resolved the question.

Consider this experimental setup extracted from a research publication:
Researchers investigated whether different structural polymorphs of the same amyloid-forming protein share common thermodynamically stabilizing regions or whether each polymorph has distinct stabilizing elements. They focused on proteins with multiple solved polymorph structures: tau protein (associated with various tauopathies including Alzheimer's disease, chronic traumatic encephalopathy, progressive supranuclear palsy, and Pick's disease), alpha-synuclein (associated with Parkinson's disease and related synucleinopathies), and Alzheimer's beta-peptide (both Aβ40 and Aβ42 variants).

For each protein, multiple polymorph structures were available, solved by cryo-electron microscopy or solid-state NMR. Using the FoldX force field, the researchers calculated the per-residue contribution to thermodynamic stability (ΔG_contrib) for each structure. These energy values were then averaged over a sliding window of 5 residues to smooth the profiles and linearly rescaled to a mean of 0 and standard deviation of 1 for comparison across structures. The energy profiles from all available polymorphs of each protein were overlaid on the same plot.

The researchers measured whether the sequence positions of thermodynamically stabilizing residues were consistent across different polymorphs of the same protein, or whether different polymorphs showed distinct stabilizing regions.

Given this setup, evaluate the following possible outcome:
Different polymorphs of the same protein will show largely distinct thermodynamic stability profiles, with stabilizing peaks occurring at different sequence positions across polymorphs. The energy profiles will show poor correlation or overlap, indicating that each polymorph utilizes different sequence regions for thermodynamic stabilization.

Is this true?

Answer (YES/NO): NO